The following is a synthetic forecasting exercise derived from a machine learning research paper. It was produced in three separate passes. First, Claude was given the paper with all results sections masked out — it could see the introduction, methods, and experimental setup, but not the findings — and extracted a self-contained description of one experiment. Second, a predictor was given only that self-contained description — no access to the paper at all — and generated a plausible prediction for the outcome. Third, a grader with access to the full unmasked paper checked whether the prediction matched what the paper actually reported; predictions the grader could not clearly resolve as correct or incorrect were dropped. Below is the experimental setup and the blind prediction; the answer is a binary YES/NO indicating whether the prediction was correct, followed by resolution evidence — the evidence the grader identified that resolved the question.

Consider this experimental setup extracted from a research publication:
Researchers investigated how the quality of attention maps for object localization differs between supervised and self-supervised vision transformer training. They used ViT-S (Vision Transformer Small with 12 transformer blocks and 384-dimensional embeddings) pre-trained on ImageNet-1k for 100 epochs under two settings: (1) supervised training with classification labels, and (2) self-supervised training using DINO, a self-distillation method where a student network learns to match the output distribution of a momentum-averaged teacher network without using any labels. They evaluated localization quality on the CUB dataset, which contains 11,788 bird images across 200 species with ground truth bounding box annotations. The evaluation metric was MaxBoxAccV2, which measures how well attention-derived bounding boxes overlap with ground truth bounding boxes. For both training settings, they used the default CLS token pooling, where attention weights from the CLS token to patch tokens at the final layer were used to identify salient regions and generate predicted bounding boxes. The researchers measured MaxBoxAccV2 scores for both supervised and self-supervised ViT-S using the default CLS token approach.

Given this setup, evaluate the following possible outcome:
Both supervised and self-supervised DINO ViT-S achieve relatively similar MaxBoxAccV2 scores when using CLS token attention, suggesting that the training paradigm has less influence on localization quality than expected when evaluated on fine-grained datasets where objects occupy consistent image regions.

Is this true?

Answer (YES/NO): NO